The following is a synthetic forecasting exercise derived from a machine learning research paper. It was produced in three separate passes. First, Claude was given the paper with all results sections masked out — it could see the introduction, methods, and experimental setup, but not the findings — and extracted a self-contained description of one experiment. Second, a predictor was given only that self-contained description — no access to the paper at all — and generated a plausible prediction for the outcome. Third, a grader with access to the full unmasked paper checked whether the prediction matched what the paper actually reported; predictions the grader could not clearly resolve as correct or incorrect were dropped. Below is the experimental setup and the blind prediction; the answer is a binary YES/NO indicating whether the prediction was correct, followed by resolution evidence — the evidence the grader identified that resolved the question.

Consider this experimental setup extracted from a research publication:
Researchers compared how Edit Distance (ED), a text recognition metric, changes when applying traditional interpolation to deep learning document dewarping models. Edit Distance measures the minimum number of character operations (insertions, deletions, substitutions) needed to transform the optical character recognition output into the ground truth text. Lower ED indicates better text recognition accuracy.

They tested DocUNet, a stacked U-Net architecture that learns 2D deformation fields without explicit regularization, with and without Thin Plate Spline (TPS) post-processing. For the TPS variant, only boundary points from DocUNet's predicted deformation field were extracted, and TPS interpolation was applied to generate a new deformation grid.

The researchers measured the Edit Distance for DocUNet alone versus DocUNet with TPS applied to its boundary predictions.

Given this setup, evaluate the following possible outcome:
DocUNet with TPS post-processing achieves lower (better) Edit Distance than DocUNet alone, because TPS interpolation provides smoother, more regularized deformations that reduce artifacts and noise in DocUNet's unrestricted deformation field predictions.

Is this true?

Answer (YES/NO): YES